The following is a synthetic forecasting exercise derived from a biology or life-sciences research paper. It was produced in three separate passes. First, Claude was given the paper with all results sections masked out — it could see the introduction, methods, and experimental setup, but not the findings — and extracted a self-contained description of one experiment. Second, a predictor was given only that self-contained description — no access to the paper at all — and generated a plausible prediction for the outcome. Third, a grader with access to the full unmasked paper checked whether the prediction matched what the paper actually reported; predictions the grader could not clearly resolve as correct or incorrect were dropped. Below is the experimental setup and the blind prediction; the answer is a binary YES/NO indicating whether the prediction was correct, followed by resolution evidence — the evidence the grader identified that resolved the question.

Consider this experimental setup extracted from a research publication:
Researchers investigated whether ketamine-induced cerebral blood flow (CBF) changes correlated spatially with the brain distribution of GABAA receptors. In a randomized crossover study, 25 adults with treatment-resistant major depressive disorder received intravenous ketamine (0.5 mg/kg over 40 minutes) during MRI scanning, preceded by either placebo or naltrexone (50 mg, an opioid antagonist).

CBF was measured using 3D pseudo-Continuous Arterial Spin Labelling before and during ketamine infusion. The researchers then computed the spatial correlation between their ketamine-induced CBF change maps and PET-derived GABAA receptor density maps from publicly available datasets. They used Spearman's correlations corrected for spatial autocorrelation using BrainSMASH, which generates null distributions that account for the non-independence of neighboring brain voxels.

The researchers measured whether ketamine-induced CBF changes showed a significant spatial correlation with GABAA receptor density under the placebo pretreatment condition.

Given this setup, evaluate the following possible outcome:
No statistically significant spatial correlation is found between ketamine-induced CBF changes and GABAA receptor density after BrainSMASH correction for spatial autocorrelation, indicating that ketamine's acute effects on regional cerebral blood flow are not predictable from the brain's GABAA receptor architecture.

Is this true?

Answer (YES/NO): YES